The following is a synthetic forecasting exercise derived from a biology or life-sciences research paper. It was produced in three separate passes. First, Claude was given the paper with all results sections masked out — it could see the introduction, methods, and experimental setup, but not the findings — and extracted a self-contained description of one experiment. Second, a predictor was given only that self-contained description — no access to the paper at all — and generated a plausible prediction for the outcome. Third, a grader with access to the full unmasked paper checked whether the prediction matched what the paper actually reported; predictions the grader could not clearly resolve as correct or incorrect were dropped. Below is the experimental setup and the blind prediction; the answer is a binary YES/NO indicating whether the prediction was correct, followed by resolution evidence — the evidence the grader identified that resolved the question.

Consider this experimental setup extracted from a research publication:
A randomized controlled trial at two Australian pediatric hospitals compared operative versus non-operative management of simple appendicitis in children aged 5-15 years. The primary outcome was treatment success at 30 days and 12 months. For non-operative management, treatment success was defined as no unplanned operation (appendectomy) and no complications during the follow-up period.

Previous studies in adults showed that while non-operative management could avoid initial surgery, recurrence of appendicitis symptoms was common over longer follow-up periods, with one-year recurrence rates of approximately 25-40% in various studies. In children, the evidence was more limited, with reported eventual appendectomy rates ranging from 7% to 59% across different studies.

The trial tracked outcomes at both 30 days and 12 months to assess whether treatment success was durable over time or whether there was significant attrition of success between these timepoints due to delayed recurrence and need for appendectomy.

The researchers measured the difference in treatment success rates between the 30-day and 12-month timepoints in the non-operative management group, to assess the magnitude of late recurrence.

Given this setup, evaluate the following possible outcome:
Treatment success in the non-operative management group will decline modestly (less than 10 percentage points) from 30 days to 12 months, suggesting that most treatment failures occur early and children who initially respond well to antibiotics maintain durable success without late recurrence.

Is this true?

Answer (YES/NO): NO